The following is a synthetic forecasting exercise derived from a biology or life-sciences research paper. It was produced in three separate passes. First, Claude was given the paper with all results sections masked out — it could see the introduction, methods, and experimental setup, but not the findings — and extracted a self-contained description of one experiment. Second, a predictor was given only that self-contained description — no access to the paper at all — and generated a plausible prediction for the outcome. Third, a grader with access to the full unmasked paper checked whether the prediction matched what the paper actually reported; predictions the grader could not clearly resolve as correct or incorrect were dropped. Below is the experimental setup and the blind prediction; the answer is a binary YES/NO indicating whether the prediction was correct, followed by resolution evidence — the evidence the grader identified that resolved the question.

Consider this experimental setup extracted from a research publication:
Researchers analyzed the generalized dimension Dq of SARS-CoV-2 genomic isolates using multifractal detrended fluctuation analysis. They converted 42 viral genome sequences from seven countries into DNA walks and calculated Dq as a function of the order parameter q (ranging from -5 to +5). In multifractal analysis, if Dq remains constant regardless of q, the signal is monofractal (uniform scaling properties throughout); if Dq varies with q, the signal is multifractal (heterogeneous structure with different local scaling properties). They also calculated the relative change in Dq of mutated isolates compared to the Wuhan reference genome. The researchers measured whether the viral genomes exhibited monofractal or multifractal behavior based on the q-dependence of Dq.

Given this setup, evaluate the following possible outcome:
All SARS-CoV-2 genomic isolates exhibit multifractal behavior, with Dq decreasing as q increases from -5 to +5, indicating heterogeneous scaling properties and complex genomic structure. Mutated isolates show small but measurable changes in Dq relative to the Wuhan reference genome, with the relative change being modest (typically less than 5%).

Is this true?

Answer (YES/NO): NO